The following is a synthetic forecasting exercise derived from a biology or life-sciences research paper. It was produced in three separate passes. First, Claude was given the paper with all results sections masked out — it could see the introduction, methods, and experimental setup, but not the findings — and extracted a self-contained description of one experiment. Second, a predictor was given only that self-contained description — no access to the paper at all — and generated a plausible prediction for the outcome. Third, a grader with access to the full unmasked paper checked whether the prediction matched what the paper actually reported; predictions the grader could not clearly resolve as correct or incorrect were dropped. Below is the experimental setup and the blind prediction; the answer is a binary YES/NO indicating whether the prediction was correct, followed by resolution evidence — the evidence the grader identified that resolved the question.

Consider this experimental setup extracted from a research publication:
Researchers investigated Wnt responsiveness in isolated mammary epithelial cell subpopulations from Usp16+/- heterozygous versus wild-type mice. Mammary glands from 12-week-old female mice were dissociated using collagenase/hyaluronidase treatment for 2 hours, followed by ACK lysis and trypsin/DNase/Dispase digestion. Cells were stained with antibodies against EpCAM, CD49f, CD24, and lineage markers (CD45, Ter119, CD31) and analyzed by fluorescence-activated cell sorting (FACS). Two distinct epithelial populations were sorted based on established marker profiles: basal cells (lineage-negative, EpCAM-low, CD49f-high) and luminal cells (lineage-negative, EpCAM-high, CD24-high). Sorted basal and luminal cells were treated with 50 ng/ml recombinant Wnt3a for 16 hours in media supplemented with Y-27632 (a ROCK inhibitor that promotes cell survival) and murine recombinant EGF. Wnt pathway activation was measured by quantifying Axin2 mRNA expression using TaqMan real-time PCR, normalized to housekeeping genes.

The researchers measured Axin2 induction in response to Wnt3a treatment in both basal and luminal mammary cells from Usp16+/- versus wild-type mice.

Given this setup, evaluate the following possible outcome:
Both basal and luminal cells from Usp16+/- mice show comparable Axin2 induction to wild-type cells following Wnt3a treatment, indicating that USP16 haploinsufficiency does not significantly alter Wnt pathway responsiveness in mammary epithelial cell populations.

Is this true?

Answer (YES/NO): NO